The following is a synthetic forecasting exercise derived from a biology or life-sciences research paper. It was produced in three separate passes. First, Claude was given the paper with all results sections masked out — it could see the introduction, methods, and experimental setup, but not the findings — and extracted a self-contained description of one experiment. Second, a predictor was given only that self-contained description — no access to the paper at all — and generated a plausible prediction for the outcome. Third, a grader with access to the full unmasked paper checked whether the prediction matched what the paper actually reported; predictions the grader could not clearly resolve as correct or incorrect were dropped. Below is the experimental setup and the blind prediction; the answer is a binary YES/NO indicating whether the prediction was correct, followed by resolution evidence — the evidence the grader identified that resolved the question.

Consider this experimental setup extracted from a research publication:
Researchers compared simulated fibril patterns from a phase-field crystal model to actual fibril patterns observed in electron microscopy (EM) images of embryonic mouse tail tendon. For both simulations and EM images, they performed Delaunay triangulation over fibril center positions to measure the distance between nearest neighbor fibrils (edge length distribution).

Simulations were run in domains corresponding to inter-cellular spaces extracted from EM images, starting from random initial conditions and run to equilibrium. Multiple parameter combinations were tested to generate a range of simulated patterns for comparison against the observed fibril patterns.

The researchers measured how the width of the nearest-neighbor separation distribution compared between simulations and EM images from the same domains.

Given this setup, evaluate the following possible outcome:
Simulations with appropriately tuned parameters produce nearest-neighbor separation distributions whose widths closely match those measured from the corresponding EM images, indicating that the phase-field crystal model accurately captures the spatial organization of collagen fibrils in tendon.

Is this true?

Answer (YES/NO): NO